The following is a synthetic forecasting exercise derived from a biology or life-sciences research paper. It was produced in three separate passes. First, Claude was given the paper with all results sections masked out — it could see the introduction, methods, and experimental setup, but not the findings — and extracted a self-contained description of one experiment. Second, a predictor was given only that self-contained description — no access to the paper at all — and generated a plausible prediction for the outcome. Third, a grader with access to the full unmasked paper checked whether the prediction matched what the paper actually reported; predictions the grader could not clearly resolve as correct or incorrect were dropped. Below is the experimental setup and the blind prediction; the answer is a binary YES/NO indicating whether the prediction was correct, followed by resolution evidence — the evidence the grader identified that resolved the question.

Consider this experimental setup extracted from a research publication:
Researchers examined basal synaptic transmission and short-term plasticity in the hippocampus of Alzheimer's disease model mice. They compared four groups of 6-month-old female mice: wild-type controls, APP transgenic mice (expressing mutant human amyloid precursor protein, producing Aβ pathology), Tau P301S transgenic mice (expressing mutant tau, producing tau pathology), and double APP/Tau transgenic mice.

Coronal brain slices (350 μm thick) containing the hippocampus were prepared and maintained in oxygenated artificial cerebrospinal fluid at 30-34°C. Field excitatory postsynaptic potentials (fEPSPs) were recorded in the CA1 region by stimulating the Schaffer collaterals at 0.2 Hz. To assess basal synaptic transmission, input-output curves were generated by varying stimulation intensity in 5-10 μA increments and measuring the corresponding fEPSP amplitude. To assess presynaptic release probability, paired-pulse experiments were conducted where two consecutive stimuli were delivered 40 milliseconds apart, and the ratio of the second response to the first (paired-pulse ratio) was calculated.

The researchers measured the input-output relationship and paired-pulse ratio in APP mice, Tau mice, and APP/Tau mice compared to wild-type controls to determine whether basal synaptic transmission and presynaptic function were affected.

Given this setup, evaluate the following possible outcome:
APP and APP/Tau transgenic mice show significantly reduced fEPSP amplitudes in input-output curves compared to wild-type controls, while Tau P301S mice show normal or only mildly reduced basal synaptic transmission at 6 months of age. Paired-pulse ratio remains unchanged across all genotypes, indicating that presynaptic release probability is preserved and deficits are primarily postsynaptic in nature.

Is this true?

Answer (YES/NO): NO